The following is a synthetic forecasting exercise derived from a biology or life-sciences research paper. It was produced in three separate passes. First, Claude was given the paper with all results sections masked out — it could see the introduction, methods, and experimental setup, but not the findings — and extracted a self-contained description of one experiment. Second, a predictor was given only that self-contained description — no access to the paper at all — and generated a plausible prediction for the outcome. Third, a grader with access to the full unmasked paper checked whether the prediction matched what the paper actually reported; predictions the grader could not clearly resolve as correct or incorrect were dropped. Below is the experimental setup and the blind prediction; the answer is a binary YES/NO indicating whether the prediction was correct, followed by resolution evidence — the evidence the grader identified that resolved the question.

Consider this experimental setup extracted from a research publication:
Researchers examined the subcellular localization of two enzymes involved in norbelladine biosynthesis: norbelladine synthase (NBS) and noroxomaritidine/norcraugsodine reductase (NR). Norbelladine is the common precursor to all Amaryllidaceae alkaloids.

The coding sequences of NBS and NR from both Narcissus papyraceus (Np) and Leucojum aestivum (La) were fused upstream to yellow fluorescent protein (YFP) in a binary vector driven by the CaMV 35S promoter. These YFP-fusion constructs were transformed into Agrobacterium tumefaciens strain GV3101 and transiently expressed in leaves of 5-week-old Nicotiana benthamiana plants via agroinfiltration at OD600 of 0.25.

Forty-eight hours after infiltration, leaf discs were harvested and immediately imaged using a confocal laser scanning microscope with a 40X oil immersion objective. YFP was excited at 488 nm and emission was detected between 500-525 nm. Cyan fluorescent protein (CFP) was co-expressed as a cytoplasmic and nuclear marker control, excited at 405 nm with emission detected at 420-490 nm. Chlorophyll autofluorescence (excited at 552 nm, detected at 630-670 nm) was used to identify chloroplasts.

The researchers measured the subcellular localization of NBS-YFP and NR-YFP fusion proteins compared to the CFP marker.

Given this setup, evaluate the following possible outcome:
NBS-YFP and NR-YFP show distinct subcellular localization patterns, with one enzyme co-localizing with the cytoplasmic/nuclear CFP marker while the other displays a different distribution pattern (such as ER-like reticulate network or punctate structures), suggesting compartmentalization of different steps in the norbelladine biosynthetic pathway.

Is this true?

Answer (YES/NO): NO